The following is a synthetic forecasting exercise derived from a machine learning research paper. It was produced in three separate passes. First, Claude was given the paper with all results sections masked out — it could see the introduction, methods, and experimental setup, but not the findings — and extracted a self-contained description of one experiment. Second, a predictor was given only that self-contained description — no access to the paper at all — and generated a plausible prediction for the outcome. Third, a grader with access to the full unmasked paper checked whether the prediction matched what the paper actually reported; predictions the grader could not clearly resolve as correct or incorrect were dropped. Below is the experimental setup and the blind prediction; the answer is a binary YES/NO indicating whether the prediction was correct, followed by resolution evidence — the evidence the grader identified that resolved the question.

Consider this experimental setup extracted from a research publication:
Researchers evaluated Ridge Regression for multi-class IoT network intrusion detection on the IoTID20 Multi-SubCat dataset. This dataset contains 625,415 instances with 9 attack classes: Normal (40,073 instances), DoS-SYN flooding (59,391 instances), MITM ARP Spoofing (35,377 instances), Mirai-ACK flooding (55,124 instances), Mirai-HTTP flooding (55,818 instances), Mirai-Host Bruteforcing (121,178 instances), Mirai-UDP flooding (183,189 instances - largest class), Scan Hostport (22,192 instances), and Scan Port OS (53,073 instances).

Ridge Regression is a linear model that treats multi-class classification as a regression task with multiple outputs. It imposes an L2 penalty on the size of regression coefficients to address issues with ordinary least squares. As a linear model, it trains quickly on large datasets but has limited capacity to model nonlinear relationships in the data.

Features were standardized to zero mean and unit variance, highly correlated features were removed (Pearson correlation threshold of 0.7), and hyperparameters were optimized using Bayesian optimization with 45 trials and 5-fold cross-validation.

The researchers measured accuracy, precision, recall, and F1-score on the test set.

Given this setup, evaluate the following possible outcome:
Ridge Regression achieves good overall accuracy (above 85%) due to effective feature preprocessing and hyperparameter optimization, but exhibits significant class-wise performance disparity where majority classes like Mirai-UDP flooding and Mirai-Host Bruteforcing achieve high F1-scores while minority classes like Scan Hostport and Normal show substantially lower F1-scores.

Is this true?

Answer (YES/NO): NO